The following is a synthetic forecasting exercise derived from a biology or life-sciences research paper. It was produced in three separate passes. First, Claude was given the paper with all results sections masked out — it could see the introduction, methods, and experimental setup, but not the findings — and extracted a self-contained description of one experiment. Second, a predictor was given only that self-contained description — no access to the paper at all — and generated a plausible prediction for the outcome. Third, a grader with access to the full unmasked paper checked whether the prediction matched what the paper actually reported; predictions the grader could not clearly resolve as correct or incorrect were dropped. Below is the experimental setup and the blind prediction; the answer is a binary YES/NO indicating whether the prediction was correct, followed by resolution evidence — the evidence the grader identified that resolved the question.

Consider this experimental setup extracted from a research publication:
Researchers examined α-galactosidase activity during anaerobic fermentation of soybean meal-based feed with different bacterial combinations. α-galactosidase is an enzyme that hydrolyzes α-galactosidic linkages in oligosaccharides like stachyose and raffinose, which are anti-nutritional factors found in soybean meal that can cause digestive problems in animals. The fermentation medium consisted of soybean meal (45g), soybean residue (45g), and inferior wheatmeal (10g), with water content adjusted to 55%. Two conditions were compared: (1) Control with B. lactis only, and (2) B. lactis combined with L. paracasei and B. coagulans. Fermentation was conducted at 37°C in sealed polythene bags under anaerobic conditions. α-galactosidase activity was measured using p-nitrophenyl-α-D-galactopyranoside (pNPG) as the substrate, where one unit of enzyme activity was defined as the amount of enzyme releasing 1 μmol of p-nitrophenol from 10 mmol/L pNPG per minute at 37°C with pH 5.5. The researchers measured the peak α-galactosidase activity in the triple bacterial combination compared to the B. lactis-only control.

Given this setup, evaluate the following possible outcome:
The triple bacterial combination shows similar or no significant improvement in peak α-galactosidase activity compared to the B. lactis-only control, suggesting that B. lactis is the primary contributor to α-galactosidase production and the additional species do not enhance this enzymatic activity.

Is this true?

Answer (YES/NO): NO